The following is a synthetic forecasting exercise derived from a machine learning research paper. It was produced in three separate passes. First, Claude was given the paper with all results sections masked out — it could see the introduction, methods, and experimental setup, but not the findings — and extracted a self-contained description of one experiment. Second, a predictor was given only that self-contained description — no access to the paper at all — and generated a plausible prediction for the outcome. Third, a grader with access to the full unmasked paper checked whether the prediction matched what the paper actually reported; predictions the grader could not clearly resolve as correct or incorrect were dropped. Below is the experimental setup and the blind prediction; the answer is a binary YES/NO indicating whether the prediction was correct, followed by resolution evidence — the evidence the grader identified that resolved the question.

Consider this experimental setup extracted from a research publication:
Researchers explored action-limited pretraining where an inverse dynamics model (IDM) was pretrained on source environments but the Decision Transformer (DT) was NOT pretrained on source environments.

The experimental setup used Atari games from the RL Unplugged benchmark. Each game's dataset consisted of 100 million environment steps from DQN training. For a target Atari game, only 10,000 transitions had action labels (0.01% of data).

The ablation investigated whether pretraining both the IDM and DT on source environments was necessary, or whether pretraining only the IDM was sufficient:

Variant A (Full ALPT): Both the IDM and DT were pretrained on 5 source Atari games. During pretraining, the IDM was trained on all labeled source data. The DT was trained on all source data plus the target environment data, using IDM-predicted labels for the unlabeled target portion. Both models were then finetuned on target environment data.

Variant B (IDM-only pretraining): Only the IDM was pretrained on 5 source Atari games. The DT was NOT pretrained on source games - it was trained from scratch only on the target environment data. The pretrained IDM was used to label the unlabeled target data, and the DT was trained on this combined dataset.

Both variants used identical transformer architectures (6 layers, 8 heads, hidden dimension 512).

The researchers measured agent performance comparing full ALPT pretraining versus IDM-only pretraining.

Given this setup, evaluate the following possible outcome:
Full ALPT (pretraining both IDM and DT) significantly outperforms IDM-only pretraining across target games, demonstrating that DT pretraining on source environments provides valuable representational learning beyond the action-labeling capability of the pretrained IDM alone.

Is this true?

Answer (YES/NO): NO